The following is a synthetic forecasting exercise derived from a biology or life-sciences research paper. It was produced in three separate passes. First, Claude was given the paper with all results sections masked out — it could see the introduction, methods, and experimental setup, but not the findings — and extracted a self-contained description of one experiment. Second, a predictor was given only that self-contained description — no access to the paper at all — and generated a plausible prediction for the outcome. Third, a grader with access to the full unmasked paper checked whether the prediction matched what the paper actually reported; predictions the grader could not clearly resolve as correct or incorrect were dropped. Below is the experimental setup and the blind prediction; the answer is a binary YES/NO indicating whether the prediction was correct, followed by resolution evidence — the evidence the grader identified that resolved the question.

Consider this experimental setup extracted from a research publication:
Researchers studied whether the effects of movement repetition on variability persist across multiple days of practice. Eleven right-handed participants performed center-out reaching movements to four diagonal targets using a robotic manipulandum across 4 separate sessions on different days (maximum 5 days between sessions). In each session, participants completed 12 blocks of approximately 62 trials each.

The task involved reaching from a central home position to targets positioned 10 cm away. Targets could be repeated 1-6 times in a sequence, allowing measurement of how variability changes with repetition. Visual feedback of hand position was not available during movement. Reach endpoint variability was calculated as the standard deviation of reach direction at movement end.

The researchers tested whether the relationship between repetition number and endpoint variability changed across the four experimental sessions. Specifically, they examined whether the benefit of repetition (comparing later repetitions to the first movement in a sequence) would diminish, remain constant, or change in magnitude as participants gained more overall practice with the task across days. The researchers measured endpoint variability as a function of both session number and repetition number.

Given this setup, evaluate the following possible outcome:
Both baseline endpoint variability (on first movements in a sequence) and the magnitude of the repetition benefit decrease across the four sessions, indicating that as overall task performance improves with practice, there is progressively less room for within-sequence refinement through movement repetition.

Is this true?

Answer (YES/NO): NO